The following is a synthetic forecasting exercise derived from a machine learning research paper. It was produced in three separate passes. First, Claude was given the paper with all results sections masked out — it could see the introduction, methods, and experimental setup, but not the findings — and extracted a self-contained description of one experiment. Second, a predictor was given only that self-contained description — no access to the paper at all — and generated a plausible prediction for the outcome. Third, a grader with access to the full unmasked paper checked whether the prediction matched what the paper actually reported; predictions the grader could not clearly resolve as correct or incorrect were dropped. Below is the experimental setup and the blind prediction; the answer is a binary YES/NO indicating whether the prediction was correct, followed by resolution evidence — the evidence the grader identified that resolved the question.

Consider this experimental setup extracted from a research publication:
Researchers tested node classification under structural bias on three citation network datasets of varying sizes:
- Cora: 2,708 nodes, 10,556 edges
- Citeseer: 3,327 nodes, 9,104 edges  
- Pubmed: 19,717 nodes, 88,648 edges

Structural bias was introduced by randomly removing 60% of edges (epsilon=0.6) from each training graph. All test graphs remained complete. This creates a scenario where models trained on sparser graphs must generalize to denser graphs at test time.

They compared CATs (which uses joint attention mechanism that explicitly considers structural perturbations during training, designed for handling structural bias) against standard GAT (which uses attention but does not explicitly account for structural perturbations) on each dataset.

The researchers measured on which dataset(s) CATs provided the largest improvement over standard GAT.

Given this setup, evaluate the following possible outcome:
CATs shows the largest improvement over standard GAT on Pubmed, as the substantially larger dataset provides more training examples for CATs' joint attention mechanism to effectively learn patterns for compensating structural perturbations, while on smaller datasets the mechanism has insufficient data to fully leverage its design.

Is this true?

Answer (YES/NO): NO